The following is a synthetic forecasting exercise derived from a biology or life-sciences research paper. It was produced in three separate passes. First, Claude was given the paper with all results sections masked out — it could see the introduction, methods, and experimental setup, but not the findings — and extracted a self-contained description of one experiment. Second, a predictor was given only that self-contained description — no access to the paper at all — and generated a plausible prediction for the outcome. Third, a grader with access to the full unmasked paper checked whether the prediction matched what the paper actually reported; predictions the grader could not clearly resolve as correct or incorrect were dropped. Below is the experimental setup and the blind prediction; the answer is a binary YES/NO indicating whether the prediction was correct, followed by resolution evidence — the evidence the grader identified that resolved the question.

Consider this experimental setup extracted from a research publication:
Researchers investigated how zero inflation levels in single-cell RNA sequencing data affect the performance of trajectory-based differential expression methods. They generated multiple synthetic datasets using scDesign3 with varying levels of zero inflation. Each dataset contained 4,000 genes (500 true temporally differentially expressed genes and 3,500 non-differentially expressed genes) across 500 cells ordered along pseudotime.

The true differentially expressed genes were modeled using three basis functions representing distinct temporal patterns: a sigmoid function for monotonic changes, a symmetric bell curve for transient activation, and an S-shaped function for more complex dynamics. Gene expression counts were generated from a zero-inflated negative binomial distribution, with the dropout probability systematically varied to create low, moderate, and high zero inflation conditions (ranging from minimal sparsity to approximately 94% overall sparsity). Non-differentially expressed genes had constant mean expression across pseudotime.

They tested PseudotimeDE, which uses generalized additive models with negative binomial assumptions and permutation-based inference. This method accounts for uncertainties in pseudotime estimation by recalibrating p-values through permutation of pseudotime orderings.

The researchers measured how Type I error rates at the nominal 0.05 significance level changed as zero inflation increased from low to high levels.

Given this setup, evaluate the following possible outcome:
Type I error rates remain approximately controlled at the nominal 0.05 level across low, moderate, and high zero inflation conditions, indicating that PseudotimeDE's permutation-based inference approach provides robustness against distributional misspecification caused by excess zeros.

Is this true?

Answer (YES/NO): NO